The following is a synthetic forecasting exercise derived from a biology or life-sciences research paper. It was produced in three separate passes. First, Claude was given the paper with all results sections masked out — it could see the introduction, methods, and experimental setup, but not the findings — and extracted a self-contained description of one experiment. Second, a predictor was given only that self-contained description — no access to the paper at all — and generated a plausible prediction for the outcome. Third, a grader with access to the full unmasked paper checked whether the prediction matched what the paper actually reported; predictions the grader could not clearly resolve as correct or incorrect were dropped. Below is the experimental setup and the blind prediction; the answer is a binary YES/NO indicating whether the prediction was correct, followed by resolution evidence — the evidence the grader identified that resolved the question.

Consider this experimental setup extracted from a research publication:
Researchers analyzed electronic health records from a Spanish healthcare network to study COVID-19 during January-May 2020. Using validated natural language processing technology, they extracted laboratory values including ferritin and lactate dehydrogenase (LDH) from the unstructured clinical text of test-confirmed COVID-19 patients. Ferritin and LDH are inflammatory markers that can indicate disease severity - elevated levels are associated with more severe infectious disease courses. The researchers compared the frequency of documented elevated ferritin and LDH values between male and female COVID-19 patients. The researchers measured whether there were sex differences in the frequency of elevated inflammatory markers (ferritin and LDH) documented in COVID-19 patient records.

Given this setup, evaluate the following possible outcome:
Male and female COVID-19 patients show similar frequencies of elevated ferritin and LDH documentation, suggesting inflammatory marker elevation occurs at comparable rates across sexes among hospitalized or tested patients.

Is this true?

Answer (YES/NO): YES